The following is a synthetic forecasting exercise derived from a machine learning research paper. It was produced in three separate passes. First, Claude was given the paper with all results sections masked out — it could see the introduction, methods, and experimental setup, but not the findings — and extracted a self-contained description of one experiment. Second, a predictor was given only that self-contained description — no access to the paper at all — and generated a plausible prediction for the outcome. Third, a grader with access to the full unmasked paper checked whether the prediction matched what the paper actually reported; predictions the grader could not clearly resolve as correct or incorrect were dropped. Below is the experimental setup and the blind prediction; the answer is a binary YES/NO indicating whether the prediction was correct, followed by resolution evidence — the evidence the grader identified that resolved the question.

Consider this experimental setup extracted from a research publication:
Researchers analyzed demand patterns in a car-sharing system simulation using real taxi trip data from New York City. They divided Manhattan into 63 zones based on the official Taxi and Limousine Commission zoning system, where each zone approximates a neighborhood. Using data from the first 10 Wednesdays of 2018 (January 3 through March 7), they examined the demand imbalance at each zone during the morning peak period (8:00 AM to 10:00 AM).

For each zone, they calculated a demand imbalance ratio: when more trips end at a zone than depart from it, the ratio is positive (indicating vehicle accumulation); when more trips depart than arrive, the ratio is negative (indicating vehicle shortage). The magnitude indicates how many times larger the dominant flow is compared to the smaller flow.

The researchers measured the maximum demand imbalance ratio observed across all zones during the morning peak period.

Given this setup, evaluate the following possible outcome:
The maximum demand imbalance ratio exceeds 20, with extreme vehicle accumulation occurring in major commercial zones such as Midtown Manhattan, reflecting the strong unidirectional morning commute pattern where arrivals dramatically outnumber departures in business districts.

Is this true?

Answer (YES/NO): NO